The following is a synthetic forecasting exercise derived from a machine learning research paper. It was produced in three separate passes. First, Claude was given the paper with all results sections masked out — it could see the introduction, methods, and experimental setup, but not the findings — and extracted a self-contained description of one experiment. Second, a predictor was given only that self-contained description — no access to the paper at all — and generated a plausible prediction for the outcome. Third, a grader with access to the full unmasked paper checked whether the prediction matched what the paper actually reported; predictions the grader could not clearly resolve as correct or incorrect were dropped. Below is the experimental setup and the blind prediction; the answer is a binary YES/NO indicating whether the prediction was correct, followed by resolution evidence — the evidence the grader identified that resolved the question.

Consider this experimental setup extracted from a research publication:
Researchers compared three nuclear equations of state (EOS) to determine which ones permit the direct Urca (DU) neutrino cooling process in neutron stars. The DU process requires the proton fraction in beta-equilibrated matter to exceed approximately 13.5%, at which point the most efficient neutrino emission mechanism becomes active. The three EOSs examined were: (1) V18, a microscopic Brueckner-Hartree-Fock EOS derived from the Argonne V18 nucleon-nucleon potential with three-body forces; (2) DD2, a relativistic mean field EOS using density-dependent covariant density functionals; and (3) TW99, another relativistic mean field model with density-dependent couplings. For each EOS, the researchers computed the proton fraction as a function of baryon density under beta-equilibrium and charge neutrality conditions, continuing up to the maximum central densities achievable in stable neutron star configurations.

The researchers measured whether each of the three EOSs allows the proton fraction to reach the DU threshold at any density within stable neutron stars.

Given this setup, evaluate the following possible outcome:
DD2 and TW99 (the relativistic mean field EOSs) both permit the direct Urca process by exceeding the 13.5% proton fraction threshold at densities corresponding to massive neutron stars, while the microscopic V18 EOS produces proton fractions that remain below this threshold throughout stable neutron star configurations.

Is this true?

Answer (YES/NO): NO